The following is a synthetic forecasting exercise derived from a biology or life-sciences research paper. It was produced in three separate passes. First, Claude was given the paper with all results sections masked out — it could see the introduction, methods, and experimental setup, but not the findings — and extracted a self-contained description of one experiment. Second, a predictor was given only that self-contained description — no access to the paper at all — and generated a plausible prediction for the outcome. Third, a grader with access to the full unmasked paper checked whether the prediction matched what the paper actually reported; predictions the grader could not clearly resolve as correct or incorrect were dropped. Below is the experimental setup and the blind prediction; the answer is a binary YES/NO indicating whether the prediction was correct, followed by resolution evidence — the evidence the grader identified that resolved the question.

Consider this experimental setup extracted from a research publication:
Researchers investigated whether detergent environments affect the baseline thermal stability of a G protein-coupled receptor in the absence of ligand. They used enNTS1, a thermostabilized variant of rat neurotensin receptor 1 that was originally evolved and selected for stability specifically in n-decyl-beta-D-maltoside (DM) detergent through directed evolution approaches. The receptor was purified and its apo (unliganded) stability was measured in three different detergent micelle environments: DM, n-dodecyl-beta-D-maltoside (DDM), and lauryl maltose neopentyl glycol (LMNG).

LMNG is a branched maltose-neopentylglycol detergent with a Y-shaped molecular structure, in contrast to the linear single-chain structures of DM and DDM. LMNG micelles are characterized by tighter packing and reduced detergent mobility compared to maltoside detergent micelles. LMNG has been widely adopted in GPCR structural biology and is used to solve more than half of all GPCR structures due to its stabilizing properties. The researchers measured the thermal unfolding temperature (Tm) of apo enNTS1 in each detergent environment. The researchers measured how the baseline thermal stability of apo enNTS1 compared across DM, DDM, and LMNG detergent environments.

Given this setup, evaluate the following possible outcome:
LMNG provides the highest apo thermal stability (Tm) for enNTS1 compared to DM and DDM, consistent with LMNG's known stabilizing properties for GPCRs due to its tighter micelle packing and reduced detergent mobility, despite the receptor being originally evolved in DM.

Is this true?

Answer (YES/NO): YES